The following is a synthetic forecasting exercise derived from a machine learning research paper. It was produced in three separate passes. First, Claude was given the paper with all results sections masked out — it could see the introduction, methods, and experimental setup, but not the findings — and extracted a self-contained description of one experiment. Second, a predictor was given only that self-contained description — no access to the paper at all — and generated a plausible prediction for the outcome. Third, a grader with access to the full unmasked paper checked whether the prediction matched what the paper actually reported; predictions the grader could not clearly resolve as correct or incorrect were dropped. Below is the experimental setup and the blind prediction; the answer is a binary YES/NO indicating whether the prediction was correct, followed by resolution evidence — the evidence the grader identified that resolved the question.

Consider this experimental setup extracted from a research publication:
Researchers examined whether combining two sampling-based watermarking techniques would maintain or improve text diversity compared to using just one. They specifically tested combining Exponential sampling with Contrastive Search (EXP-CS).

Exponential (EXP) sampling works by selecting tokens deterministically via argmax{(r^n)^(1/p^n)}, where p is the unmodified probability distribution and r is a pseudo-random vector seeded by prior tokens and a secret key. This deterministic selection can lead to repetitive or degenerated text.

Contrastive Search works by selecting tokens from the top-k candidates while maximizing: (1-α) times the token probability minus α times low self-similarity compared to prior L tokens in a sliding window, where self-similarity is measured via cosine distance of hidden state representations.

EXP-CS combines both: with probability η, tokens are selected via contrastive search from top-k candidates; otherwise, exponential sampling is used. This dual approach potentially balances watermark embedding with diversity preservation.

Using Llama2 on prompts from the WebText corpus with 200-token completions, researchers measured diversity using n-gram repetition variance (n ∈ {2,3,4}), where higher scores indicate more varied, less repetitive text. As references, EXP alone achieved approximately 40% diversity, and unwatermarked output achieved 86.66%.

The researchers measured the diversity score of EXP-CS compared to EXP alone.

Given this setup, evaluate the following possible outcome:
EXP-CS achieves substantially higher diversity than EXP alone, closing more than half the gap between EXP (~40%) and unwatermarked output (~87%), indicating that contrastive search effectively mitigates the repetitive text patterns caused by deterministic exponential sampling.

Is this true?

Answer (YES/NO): YES